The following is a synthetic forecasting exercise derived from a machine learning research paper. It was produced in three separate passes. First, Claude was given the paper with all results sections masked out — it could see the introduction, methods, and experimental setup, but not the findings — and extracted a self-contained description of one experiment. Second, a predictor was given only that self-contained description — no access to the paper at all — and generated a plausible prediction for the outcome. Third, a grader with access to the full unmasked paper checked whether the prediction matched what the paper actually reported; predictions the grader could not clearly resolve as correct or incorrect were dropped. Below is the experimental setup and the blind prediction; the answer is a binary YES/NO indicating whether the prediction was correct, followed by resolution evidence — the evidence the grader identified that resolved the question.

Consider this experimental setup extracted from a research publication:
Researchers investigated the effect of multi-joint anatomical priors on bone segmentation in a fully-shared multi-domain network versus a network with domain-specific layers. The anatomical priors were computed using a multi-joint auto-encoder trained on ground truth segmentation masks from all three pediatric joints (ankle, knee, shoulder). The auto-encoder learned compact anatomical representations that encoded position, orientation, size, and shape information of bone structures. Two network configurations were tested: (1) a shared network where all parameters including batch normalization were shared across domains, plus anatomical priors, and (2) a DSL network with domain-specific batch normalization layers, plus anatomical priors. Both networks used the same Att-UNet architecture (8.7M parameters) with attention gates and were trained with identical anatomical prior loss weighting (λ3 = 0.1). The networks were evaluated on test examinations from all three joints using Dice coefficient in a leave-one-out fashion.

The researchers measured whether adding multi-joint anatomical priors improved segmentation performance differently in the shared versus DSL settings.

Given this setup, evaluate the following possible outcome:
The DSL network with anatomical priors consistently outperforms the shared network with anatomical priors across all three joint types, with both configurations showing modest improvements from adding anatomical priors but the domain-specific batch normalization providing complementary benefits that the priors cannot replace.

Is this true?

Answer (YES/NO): YES